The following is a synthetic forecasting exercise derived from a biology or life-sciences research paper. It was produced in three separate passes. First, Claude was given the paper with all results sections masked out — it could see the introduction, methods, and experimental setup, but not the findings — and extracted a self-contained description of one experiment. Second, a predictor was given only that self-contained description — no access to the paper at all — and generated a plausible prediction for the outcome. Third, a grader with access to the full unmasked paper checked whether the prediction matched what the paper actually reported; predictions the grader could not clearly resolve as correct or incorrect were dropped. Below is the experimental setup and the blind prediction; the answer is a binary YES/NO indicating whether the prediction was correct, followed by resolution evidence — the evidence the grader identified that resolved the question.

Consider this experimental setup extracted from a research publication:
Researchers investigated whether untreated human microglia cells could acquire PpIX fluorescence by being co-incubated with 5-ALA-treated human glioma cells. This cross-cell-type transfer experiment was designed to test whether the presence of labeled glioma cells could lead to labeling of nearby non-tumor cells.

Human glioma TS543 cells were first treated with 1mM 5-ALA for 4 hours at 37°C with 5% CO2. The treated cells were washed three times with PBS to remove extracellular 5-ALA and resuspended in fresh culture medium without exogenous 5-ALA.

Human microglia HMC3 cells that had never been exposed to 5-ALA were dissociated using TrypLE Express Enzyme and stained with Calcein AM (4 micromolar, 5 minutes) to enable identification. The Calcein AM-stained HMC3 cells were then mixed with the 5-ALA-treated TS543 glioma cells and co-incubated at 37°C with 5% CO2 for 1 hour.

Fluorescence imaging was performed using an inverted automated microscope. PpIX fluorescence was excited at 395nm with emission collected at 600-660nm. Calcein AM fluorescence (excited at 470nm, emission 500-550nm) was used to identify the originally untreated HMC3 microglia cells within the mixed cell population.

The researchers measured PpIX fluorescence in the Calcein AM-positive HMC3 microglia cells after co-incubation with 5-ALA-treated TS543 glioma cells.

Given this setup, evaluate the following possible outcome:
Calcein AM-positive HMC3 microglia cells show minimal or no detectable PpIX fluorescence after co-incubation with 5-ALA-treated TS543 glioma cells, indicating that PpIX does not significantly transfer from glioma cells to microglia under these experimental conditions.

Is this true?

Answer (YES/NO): NO